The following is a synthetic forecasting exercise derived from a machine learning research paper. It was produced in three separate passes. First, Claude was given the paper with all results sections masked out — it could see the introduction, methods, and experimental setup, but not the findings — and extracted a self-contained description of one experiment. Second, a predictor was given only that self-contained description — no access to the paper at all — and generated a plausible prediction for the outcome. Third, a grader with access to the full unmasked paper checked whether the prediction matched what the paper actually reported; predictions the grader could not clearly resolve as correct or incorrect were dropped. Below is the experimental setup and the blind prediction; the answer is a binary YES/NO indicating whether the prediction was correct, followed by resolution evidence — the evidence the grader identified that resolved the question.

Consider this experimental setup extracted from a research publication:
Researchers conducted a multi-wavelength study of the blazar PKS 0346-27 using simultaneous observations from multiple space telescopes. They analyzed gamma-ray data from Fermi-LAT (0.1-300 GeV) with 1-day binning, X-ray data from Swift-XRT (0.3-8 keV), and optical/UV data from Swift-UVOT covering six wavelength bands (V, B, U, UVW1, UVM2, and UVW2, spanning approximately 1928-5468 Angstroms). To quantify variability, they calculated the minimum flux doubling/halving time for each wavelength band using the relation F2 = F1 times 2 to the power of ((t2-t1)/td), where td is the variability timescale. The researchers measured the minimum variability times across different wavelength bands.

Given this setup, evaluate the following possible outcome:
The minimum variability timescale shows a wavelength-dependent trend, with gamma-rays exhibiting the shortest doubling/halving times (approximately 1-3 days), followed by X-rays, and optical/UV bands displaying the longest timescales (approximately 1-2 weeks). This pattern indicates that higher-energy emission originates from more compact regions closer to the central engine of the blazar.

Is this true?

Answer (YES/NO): NO